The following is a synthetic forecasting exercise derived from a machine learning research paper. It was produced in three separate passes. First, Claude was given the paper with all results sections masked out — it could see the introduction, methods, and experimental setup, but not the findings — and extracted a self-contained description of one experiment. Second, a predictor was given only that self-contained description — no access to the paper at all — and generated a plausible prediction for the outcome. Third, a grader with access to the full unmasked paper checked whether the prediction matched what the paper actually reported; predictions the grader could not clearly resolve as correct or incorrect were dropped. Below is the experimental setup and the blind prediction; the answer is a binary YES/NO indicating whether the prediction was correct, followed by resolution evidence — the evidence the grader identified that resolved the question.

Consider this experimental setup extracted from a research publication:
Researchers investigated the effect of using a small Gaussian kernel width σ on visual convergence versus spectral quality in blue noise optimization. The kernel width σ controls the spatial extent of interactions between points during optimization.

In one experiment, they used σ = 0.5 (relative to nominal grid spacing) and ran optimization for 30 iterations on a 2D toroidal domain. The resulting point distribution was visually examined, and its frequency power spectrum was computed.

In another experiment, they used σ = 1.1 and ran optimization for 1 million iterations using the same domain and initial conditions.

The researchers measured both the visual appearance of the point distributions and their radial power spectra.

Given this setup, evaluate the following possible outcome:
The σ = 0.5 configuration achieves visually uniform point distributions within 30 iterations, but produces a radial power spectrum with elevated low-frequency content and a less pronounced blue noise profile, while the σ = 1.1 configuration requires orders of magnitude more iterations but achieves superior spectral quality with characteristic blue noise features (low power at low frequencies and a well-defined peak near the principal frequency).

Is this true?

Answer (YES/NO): YES